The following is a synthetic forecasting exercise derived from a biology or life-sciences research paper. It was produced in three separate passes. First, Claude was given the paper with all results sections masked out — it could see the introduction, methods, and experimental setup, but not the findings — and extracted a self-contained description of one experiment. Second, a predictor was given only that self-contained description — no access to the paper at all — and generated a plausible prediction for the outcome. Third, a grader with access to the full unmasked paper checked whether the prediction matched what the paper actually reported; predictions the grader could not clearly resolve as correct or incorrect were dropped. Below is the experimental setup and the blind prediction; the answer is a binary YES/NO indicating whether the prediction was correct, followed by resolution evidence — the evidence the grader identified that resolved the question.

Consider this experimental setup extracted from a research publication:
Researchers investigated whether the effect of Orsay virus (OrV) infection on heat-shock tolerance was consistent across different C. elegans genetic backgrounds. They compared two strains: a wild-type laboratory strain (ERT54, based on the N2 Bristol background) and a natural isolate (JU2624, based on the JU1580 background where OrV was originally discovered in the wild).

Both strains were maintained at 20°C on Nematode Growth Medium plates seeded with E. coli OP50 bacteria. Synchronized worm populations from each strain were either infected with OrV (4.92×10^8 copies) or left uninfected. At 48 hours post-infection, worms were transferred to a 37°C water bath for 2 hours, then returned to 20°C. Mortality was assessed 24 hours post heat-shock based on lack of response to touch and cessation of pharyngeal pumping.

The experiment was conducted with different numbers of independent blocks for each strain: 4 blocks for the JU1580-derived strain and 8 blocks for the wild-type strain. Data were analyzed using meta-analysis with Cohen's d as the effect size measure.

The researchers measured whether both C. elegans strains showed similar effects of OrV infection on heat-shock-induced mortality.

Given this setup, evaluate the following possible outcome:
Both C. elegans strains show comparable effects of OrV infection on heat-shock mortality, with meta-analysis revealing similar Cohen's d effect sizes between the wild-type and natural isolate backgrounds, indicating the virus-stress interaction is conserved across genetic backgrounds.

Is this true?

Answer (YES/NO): YES